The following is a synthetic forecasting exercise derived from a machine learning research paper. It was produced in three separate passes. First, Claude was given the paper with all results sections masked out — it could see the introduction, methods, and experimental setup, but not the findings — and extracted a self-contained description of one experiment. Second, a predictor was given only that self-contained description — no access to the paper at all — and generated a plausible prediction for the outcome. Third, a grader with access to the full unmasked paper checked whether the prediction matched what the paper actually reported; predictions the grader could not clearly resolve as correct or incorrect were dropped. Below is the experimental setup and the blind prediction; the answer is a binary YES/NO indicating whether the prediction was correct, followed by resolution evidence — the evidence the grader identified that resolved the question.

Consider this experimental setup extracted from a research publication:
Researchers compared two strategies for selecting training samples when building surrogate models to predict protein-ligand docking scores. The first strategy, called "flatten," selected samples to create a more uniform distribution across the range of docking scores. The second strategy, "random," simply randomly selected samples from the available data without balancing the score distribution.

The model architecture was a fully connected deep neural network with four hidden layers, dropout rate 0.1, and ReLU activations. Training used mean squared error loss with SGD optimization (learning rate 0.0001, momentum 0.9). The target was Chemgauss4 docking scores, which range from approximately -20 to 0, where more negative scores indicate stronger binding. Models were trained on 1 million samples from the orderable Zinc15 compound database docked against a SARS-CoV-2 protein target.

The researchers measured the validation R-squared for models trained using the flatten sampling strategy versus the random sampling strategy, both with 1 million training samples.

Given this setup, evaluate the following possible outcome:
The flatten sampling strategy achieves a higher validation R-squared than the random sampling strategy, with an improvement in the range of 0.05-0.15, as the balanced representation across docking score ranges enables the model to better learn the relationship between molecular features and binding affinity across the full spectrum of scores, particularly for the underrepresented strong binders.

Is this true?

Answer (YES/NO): YES